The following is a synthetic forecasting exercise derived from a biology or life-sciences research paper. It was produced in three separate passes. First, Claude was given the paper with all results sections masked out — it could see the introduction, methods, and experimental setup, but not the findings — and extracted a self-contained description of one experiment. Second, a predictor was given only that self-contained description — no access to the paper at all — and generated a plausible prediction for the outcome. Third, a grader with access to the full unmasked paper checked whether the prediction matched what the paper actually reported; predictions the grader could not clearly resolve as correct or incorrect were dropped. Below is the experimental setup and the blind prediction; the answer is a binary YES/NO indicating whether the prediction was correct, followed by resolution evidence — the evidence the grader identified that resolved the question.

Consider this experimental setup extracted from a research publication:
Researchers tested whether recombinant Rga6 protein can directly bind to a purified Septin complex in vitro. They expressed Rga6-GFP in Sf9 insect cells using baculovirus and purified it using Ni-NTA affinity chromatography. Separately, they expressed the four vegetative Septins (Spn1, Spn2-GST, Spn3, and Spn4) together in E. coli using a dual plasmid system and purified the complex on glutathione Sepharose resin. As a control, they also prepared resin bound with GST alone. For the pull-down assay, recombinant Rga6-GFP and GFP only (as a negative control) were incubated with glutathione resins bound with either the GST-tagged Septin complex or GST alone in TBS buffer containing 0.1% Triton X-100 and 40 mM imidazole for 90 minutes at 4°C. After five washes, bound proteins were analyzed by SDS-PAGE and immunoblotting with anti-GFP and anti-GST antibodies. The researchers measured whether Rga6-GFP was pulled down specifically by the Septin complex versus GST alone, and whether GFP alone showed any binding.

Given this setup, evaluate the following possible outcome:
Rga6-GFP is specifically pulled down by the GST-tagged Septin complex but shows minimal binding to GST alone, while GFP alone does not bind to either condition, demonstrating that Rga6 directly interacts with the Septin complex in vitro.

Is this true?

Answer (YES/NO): YES